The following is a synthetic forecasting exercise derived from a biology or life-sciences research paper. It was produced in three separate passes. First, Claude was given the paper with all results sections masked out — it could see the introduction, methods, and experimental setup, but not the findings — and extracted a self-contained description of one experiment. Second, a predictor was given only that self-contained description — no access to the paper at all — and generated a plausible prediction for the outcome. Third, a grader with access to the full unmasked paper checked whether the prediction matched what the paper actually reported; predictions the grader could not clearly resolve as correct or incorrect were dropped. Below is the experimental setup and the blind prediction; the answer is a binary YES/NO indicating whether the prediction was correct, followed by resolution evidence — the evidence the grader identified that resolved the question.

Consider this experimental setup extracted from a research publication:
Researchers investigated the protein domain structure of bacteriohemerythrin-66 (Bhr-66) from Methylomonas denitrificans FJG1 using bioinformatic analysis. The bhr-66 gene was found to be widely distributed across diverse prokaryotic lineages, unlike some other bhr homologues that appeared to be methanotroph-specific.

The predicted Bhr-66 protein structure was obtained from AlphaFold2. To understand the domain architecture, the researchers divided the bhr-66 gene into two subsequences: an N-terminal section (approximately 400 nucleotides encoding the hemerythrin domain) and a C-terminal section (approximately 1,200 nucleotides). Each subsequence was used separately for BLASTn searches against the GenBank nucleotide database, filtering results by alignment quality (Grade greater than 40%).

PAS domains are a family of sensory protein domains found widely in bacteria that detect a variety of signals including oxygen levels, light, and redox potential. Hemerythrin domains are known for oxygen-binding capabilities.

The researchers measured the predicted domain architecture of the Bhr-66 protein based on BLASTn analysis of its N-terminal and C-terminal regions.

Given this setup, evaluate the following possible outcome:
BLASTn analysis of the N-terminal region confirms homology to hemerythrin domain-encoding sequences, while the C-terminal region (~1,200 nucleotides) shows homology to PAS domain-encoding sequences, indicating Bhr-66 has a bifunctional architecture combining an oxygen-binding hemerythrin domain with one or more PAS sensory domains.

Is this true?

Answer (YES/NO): YES